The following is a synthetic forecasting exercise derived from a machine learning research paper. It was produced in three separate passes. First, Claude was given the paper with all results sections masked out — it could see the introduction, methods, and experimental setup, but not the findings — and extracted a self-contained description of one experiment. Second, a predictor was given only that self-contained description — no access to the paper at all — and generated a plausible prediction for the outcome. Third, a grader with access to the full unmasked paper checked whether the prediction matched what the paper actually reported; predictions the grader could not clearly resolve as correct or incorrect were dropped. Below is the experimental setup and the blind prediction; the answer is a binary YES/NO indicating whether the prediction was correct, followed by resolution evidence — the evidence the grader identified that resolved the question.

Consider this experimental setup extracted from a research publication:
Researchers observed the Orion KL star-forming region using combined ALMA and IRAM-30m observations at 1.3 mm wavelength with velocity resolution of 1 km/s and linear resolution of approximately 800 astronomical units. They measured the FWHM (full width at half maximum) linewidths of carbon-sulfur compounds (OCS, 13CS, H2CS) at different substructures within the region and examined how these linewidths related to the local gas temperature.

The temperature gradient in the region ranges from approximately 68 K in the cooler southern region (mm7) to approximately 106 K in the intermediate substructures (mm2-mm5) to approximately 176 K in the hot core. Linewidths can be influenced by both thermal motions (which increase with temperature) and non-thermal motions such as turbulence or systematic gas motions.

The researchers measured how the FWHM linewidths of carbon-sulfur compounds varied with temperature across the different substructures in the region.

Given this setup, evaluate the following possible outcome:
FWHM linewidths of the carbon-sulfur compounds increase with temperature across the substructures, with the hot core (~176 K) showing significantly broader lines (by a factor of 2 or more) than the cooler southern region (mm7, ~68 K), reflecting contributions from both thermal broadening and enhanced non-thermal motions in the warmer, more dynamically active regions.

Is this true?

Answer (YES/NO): YES